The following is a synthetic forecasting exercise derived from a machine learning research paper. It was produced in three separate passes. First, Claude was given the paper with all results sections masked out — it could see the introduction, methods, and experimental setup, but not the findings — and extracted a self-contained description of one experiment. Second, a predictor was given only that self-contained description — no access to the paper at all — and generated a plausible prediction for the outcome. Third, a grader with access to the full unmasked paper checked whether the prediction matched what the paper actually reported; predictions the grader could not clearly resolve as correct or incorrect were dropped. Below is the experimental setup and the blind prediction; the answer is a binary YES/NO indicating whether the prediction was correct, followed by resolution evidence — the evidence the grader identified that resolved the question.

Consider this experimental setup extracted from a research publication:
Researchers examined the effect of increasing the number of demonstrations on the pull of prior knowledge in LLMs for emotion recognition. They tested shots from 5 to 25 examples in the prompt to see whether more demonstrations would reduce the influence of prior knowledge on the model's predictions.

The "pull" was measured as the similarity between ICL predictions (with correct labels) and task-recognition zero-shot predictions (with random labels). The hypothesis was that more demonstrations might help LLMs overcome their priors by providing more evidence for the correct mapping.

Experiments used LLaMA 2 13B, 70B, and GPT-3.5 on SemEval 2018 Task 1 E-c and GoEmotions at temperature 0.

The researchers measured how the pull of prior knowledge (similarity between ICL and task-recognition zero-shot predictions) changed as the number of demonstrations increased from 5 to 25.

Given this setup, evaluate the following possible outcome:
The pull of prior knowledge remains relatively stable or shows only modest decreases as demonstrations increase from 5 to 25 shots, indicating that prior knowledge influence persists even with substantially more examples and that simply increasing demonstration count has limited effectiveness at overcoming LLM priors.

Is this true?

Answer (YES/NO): YES